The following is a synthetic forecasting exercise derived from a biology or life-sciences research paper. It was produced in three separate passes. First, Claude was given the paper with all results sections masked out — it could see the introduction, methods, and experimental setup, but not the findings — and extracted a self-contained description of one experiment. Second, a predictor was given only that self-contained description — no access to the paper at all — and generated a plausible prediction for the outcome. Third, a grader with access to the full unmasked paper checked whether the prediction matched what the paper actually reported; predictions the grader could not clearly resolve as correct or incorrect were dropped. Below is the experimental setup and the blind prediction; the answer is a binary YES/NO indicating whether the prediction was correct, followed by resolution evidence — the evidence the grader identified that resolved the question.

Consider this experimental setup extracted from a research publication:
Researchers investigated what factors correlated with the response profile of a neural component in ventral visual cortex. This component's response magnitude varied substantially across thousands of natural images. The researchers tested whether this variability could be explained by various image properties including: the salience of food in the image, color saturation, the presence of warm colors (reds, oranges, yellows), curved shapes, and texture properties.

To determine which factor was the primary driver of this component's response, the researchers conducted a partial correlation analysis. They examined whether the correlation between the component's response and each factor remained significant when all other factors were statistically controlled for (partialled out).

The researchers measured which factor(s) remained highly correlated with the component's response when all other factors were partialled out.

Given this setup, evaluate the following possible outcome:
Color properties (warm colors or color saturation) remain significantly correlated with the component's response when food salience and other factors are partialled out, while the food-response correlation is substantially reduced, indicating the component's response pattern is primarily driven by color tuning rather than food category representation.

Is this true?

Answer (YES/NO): NO